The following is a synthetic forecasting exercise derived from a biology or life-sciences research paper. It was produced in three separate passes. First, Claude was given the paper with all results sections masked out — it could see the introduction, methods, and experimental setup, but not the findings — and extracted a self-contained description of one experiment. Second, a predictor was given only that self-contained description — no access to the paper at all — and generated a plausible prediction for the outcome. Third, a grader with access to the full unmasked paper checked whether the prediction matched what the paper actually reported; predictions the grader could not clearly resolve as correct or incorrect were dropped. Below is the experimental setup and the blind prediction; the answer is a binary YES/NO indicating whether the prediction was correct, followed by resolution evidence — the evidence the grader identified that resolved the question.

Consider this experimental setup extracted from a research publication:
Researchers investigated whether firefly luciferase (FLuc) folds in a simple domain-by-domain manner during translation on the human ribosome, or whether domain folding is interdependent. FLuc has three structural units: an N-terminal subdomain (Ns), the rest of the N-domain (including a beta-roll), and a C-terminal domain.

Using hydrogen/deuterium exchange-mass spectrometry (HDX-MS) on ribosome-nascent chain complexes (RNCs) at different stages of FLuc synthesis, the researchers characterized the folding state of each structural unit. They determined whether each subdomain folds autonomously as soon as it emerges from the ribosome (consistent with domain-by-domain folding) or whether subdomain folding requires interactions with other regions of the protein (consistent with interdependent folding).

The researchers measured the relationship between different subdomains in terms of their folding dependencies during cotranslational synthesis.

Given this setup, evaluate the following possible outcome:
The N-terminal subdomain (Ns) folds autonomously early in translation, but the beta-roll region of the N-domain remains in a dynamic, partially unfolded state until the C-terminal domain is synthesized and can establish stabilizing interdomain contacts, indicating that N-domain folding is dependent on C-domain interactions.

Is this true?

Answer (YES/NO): NO